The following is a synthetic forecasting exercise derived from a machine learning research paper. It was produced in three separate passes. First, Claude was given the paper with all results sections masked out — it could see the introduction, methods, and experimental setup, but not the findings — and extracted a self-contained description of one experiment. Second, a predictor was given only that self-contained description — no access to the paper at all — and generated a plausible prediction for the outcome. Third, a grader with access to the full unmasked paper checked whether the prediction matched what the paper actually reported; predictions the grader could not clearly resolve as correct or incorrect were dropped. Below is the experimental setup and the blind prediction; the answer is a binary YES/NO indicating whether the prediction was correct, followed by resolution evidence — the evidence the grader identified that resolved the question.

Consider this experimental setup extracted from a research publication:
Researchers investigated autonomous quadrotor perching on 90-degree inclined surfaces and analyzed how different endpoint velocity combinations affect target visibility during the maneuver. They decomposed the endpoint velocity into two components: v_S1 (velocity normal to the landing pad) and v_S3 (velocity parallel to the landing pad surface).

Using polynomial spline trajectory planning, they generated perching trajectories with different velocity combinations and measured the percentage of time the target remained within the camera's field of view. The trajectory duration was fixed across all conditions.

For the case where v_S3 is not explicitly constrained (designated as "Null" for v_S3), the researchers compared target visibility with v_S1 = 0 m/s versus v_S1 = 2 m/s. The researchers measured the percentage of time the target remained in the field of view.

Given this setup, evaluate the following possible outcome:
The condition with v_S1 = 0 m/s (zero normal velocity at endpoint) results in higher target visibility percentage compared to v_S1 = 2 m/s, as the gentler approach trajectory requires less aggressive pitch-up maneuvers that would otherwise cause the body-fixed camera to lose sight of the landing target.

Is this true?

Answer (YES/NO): NO